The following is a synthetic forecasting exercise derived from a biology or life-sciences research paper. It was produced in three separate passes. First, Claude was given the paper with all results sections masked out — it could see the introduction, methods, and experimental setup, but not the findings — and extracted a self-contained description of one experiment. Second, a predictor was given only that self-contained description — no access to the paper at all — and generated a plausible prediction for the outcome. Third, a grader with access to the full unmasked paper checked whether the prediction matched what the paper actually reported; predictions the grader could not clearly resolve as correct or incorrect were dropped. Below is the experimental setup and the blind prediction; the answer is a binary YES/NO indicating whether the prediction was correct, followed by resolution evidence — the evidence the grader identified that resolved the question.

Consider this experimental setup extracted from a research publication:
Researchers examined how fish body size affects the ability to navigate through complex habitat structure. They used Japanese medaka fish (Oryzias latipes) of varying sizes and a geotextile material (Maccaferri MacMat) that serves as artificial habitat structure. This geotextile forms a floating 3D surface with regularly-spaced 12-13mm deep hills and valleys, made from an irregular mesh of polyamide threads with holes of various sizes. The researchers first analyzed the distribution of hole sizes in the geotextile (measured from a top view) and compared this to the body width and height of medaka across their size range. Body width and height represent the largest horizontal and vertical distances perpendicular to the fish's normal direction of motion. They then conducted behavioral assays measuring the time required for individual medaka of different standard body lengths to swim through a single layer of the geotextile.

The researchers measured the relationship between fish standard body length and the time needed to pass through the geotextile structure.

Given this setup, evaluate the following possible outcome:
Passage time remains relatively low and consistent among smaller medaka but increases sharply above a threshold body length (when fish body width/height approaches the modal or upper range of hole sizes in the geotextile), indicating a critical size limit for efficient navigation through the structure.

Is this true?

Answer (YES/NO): YES